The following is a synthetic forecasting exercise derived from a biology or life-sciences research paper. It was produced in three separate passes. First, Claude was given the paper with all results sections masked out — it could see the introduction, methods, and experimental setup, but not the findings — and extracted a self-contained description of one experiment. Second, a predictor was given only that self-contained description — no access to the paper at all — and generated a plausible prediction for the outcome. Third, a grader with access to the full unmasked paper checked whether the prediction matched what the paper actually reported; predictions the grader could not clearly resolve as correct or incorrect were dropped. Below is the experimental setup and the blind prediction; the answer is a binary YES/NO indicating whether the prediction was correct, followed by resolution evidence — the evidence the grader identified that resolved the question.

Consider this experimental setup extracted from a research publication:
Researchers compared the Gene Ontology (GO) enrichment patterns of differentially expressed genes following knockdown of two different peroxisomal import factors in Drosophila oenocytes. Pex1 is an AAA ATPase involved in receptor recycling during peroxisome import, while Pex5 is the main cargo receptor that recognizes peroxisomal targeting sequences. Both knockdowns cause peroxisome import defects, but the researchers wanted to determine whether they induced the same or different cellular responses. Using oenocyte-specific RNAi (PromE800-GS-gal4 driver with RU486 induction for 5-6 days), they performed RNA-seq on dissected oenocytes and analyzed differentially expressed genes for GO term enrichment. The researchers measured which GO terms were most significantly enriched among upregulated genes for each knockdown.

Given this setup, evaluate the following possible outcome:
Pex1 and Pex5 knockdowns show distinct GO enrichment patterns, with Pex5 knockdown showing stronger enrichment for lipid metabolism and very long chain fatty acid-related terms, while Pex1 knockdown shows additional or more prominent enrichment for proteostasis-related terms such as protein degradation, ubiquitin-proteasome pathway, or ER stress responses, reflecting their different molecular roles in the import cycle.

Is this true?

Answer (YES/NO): NO